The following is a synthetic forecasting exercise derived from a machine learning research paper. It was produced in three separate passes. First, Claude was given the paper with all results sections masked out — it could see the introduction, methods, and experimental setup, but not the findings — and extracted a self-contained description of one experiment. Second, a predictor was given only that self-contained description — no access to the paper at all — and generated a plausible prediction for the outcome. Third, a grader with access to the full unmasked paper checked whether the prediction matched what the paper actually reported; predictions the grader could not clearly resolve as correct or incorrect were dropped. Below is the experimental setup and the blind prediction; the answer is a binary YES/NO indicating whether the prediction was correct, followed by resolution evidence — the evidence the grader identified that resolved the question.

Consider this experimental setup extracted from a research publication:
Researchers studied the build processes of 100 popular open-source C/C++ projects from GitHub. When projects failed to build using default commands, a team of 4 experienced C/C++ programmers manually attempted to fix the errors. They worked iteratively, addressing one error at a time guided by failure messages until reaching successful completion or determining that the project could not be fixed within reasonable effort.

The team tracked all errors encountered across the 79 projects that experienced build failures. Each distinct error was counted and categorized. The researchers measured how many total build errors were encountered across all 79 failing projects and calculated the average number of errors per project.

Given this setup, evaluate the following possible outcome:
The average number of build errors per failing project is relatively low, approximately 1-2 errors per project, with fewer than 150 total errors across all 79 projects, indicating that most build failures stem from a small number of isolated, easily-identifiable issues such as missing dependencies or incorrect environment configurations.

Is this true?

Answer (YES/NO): NO